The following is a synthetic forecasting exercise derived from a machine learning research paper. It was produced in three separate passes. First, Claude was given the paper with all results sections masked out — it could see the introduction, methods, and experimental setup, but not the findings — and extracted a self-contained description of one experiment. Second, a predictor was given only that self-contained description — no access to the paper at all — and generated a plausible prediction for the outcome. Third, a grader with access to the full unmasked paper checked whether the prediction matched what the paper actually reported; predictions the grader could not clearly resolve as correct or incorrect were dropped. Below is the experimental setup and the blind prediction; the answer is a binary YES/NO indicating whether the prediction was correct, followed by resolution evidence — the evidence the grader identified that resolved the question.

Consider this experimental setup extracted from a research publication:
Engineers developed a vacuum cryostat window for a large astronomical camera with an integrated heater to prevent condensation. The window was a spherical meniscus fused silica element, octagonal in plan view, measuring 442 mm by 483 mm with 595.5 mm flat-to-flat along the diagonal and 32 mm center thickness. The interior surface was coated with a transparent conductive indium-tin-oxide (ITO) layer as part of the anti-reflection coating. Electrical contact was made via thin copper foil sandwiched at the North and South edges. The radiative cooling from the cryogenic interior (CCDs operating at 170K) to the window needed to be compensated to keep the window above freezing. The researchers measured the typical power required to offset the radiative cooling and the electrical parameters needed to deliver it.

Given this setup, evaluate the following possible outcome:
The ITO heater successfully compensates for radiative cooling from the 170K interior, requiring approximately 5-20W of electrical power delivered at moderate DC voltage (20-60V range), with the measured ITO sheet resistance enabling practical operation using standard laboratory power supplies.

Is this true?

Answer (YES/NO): YES